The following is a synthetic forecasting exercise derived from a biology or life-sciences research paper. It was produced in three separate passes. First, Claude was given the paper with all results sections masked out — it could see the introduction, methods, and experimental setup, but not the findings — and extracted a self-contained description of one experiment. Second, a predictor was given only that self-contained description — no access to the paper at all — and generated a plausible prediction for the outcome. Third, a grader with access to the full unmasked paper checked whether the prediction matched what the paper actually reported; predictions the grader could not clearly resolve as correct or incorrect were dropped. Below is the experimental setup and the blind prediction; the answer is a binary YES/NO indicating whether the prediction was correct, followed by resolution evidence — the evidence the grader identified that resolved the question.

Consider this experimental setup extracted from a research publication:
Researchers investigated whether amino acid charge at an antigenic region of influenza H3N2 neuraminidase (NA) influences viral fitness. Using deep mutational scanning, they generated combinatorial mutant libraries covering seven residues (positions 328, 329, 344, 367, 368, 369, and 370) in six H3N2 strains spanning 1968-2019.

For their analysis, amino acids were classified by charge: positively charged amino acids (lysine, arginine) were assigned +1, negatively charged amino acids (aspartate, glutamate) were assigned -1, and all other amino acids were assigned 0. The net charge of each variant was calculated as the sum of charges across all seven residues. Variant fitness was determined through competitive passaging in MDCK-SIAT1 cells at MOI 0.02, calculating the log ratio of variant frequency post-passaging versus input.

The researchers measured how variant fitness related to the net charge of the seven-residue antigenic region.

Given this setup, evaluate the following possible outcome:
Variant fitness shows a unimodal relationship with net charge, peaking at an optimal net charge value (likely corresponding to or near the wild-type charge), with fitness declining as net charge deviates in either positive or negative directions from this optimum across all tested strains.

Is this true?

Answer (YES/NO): YES